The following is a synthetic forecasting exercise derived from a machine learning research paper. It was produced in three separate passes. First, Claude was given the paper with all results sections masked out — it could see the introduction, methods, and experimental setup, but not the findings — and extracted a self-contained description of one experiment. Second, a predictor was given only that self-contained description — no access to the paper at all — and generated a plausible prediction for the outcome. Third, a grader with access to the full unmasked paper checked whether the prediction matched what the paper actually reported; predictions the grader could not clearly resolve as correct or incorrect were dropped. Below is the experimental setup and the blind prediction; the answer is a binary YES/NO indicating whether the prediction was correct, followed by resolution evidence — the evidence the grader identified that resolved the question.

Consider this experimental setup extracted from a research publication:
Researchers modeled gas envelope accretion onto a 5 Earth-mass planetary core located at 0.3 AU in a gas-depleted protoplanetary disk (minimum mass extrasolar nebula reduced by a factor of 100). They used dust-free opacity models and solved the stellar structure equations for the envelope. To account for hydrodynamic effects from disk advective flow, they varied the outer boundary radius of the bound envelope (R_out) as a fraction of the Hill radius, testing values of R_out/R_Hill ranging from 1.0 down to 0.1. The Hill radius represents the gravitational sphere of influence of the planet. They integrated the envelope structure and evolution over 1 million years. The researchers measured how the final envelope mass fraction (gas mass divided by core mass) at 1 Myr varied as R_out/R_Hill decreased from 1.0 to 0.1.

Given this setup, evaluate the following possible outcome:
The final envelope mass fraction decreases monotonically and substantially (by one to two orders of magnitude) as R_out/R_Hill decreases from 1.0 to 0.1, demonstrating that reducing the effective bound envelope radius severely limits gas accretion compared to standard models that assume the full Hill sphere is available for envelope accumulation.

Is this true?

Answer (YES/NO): NO